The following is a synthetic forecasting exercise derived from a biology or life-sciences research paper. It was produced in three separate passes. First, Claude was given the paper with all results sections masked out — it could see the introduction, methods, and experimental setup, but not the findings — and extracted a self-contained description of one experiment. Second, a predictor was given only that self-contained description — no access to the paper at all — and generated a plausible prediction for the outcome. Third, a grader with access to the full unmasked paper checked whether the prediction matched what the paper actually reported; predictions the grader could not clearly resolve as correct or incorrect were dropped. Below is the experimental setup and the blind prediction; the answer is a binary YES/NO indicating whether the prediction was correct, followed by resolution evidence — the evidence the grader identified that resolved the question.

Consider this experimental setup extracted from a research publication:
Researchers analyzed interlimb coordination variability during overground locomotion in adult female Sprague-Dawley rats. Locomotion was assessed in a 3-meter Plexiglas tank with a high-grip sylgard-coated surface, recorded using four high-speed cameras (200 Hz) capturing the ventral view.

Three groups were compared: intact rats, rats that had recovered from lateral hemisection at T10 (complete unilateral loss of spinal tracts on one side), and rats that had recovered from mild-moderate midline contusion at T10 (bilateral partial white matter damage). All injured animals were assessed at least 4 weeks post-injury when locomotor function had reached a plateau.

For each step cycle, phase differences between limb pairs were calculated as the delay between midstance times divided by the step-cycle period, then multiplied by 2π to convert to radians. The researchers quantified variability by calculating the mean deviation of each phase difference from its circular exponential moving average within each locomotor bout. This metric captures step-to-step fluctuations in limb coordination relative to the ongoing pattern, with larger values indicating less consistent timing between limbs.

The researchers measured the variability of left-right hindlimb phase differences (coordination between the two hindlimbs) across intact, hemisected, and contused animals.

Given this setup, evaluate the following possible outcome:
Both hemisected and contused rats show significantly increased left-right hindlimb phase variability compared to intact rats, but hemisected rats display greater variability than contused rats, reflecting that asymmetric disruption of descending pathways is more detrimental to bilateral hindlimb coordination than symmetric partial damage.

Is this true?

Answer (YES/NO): NO